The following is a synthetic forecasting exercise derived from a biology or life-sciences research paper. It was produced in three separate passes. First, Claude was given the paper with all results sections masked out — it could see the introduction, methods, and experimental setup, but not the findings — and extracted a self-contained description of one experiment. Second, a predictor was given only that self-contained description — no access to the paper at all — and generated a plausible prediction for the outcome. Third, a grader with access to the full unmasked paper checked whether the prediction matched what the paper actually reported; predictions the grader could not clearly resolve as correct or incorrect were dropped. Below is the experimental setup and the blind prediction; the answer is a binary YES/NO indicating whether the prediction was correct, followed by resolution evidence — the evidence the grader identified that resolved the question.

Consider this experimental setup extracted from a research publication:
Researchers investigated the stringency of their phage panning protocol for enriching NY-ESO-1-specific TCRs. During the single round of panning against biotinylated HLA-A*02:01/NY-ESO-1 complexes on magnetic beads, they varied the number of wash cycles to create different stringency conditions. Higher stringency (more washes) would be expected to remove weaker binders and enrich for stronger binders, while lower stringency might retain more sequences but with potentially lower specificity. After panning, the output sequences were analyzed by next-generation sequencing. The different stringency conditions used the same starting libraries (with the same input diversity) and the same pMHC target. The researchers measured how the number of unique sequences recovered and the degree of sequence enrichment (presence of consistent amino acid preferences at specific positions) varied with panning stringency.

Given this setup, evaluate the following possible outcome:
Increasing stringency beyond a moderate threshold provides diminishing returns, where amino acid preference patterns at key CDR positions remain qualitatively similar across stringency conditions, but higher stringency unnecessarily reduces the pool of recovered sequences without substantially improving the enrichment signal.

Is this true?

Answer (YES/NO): NO